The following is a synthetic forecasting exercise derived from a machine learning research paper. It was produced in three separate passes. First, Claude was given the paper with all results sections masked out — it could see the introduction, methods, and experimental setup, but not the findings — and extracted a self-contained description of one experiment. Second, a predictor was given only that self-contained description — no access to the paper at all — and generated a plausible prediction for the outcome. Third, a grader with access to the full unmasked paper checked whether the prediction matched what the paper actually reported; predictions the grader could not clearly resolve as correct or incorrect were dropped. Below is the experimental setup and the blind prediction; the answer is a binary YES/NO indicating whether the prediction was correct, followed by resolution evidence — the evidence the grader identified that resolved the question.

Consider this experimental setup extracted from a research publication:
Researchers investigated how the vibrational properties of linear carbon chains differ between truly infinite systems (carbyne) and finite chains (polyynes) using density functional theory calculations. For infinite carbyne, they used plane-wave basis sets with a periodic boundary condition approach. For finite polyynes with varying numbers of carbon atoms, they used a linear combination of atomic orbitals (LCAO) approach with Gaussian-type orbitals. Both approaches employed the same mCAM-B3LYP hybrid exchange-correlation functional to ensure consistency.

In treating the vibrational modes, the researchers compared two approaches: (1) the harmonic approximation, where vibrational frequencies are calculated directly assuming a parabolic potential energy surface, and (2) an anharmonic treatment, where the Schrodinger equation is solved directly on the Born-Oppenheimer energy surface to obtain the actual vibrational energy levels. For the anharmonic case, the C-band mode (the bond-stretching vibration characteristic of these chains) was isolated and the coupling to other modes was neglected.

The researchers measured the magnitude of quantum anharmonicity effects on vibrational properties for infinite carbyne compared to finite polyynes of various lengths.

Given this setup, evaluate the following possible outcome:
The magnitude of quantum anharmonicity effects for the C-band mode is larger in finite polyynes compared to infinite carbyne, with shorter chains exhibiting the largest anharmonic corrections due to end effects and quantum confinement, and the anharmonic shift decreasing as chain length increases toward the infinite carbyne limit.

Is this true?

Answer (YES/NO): NO